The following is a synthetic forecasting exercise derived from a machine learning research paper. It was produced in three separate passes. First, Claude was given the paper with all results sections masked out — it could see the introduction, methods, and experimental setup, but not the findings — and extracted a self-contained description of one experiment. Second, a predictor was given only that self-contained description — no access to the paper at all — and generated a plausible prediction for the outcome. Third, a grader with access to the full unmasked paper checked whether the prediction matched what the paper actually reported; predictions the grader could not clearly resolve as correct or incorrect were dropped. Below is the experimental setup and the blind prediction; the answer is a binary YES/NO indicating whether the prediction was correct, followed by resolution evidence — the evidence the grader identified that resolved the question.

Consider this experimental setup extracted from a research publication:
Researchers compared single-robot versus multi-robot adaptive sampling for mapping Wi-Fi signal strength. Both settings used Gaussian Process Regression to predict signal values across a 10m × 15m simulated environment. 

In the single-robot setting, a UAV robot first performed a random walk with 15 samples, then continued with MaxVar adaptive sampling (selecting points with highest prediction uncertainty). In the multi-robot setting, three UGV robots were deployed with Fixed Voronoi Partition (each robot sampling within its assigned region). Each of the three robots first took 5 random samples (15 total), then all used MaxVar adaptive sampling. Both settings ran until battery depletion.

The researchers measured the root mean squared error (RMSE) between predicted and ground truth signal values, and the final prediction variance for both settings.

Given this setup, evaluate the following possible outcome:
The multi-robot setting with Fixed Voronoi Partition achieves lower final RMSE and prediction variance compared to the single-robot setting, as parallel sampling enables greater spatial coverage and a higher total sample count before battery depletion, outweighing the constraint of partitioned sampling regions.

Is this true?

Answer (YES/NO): YES